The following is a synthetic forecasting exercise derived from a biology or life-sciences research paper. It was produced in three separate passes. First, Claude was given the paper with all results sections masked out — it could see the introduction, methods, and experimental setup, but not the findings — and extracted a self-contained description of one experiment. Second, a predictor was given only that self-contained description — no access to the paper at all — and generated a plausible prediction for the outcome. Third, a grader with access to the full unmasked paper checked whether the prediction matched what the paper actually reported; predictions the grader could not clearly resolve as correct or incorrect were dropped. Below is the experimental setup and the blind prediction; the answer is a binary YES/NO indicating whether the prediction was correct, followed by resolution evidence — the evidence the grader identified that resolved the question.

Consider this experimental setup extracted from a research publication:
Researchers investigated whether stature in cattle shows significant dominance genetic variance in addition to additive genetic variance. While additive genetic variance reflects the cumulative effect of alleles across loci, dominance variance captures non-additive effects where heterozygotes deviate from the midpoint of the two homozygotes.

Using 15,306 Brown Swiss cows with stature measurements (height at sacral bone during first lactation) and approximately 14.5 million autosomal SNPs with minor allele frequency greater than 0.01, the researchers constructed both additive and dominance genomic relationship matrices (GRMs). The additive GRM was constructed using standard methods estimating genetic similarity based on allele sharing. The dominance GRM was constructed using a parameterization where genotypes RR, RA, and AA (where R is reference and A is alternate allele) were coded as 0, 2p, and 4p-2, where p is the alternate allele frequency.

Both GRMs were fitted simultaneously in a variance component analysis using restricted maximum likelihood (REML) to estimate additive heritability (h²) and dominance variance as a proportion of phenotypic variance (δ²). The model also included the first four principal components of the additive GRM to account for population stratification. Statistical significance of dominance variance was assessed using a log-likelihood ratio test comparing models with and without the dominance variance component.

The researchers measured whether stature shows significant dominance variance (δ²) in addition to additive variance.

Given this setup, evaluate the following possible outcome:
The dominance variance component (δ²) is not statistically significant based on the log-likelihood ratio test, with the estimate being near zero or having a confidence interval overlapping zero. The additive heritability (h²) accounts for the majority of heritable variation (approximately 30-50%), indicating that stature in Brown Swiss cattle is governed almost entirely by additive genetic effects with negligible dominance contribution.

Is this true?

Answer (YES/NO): NO